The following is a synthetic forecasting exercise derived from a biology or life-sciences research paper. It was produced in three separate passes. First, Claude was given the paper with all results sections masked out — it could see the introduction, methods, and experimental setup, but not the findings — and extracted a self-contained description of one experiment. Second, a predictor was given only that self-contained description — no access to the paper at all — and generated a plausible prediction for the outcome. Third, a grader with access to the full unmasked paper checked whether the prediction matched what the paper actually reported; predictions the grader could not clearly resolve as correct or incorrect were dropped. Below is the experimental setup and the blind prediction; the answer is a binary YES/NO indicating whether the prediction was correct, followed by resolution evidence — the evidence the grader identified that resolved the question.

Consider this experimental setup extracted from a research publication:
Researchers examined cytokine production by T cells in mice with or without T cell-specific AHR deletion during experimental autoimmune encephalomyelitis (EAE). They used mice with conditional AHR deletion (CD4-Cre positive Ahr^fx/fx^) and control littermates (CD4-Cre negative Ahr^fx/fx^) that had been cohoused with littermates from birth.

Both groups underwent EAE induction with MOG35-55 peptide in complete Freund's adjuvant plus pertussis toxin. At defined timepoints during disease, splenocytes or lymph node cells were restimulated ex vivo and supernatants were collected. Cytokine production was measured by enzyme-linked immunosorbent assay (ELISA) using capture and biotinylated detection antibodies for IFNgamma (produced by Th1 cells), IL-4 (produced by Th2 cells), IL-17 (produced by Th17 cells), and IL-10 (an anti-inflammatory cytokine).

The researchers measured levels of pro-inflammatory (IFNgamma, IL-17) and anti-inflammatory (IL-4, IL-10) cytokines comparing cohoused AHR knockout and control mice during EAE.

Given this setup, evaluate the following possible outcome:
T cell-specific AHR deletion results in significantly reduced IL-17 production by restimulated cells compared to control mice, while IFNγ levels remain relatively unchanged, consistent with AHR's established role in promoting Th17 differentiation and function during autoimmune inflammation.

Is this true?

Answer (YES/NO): NO